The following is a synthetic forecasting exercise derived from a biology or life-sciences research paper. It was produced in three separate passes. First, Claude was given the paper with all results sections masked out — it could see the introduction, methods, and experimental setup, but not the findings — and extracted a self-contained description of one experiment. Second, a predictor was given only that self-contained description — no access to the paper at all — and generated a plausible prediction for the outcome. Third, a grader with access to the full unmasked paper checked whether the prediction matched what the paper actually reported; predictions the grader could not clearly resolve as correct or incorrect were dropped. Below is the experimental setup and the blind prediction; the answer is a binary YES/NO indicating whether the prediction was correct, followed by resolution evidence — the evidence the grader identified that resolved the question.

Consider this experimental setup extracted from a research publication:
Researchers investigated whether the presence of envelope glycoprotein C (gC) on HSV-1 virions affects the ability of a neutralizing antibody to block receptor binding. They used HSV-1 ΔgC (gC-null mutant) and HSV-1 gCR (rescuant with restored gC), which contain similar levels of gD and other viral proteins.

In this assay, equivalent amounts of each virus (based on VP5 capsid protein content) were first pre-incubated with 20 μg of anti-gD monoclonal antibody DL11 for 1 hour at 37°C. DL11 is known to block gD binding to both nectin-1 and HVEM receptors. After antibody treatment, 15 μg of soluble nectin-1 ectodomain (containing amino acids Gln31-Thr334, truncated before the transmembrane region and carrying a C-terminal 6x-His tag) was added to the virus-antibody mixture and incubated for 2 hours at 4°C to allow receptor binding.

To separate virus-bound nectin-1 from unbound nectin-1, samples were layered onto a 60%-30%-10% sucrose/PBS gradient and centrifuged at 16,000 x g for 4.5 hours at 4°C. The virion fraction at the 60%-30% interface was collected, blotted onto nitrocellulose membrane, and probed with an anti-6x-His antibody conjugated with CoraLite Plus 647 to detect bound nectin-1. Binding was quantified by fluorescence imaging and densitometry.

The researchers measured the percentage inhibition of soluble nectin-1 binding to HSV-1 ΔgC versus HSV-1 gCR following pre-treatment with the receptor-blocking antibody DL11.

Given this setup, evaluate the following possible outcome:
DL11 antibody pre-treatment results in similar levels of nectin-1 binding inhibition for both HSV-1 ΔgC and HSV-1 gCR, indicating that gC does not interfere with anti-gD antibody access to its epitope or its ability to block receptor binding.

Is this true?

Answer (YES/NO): NO